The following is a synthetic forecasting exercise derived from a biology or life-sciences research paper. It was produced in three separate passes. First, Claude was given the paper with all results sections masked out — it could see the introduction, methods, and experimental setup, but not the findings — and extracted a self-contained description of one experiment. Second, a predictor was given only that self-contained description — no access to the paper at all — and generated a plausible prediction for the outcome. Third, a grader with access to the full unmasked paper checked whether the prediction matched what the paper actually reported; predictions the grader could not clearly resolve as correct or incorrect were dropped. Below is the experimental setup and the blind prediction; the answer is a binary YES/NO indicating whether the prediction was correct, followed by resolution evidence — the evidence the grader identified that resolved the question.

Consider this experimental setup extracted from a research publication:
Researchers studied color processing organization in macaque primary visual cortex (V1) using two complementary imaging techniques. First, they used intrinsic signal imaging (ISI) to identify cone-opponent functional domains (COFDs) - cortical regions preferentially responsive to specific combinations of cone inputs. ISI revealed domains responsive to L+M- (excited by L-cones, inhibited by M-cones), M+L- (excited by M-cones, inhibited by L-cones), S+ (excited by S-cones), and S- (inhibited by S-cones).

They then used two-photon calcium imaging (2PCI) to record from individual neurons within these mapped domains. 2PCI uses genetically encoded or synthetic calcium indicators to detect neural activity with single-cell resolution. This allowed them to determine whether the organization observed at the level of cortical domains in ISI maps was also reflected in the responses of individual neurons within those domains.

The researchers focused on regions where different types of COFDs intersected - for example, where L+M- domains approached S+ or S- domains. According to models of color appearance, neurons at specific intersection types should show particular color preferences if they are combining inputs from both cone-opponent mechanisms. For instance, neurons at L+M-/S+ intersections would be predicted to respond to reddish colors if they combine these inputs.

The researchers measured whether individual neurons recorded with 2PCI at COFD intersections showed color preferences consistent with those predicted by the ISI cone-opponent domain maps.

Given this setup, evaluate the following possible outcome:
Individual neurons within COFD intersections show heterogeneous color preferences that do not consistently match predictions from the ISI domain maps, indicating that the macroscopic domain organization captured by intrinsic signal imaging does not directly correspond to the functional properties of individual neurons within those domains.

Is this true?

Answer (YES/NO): NO